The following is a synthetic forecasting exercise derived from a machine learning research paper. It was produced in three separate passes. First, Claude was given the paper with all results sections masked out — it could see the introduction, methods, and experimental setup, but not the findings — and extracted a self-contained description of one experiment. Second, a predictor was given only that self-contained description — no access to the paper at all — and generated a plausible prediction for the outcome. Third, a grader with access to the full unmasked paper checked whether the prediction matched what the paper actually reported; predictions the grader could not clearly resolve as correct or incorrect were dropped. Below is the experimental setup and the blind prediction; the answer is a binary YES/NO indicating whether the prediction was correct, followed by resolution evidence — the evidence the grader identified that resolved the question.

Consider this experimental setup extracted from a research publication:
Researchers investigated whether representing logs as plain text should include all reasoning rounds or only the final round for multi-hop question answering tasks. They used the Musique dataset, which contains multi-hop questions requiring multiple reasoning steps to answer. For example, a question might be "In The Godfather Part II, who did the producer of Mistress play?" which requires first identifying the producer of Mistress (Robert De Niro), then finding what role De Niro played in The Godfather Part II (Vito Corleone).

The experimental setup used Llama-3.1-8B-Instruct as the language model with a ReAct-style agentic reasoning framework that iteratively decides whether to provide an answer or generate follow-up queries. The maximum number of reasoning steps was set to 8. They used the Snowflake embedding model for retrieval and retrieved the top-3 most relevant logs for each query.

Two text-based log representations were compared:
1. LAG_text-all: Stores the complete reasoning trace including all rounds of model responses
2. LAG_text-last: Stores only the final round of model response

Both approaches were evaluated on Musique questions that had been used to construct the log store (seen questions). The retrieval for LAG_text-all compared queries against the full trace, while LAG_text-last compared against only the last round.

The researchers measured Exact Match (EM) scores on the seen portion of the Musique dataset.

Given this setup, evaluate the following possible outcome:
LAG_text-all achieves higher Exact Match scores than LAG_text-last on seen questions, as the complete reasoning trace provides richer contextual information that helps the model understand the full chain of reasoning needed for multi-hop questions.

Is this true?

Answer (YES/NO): NO